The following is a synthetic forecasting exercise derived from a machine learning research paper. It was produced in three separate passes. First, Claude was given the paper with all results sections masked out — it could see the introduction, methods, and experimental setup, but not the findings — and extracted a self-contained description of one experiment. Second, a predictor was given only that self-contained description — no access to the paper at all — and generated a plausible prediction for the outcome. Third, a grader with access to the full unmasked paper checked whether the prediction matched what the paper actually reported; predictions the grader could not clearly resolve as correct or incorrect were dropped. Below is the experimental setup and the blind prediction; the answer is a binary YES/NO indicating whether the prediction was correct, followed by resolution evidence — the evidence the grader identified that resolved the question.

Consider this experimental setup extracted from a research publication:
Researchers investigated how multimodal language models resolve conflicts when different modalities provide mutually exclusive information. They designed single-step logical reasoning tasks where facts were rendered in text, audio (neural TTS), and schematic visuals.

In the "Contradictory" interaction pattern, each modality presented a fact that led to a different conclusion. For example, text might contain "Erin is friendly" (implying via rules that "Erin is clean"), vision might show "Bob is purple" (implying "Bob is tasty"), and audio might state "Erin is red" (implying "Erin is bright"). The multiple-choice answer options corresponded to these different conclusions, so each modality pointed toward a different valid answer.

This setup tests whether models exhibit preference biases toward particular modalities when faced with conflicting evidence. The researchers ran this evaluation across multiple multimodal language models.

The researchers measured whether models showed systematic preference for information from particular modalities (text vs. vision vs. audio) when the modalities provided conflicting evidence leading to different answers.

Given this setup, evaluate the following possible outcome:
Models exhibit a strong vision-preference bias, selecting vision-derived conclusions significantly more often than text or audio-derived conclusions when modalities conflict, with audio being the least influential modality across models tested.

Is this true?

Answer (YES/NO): NO